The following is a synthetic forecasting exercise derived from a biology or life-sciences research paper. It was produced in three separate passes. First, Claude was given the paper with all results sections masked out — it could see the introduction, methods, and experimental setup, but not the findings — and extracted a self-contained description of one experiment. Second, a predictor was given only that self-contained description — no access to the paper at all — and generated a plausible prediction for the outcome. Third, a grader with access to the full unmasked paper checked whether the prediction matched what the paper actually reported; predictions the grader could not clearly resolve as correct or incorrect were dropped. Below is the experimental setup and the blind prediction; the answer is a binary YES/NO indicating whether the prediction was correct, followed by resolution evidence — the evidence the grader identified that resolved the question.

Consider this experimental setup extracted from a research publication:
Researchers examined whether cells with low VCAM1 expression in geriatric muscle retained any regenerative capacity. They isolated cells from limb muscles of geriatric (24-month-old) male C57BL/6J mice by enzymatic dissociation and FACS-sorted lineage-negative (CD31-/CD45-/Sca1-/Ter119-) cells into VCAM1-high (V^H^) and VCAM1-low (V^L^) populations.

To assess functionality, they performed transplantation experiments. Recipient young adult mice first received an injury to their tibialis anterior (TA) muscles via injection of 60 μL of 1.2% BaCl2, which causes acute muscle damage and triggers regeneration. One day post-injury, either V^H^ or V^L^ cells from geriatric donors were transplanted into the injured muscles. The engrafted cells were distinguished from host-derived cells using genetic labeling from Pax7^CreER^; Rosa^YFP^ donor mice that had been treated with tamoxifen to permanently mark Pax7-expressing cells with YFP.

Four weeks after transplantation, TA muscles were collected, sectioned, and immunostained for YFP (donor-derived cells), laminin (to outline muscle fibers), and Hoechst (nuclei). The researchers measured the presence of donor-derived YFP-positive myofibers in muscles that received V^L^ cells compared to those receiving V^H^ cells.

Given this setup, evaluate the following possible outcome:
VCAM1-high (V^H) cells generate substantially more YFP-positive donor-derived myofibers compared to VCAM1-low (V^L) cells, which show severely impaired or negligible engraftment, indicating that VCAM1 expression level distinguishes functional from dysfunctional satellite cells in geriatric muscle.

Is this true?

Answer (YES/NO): NO